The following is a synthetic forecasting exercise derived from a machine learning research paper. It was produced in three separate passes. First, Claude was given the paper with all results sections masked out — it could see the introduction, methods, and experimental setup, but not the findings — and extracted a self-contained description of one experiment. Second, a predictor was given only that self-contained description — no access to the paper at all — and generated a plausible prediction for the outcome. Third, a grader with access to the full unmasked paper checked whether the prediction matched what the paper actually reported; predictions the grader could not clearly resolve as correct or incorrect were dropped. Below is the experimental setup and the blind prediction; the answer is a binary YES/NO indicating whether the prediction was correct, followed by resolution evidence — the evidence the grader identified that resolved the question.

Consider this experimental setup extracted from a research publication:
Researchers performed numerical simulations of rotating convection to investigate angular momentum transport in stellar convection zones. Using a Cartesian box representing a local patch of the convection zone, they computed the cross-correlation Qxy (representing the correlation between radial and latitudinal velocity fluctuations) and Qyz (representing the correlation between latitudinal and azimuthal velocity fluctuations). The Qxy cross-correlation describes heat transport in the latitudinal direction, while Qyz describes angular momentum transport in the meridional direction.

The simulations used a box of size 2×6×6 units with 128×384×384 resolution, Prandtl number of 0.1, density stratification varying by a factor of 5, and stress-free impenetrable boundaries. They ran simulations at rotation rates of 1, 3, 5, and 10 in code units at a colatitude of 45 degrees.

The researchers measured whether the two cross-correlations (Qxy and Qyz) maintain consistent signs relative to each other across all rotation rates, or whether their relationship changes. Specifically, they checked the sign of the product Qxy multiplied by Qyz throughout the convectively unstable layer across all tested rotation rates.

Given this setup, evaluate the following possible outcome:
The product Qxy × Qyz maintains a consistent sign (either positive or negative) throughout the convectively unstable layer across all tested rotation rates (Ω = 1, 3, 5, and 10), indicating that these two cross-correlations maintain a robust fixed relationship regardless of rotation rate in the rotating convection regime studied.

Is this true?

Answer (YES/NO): YES